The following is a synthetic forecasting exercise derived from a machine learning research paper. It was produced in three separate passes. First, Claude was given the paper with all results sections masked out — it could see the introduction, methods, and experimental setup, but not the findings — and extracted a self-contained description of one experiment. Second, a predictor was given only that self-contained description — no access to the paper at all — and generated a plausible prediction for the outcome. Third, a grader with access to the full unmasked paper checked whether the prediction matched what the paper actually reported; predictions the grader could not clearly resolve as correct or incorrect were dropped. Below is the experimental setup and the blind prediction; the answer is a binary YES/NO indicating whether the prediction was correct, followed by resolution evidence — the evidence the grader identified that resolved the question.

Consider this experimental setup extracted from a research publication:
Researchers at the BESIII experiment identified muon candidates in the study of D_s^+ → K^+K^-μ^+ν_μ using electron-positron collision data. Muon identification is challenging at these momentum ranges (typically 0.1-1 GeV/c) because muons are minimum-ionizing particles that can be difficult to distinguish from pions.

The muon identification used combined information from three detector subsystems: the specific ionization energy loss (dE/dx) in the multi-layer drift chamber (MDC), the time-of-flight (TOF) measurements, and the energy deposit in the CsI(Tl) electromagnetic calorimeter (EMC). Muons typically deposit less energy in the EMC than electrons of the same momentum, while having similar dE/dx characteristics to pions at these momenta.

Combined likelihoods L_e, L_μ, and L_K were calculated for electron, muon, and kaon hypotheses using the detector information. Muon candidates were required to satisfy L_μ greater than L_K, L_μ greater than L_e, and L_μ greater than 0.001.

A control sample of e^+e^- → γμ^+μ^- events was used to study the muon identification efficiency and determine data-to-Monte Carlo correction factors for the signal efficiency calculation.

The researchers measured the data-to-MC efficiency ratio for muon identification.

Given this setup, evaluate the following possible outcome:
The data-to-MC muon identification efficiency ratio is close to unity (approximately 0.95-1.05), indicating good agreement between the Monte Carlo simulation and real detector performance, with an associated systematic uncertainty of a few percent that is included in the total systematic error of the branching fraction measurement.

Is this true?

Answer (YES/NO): NO